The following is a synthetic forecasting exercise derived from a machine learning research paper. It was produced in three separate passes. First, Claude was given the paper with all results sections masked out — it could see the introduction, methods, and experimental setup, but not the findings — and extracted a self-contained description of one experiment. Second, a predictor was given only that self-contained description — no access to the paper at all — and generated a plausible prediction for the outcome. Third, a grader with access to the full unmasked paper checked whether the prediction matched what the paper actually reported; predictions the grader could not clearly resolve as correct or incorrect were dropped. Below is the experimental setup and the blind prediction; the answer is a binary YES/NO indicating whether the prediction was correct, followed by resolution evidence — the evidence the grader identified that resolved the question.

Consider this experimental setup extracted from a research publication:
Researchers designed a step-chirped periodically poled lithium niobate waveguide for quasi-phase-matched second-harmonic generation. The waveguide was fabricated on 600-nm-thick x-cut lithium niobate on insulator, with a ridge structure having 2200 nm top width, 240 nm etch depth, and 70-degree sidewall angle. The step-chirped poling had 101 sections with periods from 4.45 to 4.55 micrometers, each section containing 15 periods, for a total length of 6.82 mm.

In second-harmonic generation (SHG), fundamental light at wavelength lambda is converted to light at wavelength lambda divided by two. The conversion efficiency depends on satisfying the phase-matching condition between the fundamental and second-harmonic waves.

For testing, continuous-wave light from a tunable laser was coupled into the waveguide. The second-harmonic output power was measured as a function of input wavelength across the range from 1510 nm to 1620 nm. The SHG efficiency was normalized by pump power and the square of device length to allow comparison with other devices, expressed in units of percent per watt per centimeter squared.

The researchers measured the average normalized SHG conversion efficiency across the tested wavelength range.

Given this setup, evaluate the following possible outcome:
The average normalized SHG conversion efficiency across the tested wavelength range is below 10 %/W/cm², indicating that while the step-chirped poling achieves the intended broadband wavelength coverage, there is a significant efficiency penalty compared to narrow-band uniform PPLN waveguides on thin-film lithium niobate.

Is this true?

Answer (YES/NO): NO